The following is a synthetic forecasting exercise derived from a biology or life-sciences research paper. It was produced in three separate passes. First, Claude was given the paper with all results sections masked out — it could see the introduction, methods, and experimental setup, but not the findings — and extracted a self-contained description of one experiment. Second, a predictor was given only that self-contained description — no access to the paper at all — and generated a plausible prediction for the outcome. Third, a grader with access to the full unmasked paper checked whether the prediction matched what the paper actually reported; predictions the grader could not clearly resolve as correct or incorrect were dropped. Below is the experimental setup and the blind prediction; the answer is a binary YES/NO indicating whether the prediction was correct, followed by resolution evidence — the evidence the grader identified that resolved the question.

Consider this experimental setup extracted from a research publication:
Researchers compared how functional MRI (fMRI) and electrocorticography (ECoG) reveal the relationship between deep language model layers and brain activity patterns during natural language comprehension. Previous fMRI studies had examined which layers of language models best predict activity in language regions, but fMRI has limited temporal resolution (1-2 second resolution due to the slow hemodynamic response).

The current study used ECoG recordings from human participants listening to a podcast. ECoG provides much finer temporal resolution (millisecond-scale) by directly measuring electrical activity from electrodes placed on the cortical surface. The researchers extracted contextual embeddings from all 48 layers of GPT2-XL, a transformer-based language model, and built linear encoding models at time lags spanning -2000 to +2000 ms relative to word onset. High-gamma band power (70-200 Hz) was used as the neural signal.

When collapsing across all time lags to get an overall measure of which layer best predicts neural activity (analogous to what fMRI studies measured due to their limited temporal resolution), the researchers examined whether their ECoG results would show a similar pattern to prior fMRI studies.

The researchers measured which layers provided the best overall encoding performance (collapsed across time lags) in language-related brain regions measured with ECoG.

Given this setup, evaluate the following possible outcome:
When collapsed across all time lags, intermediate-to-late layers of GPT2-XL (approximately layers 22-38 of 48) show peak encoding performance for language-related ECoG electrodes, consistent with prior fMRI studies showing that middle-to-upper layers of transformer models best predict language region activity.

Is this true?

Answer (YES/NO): NO